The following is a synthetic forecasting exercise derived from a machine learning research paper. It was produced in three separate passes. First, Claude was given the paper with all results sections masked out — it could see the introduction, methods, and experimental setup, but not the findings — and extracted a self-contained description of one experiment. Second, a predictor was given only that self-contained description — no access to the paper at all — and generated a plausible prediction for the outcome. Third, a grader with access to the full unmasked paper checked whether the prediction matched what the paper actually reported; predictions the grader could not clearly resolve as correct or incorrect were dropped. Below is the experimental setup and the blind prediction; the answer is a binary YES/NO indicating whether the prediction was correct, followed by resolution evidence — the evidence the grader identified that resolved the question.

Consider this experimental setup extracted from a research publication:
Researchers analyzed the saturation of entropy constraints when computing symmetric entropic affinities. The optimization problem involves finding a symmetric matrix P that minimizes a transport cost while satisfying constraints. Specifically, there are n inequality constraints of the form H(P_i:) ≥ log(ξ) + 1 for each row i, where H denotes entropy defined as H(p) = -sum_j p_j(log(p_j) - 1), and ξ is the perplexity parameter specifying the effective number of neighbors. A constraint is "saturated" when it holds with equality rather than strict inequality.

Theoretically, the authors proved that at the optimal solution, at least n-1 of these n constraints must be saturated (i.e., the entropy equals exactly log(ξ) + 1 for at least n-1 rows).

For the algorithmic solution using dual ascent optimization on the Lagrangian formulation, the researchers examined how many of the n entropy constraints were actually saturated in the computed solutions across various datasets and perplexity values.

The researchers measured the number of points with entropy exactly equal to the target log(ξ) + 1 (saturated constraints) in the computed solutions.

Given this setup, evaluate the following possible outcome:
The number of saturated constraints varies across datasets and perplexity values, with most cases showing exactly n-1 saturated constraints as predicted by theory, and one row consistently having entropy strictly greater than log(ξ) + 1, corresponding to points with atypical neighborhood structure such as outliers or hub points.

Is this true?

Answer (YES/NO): NO